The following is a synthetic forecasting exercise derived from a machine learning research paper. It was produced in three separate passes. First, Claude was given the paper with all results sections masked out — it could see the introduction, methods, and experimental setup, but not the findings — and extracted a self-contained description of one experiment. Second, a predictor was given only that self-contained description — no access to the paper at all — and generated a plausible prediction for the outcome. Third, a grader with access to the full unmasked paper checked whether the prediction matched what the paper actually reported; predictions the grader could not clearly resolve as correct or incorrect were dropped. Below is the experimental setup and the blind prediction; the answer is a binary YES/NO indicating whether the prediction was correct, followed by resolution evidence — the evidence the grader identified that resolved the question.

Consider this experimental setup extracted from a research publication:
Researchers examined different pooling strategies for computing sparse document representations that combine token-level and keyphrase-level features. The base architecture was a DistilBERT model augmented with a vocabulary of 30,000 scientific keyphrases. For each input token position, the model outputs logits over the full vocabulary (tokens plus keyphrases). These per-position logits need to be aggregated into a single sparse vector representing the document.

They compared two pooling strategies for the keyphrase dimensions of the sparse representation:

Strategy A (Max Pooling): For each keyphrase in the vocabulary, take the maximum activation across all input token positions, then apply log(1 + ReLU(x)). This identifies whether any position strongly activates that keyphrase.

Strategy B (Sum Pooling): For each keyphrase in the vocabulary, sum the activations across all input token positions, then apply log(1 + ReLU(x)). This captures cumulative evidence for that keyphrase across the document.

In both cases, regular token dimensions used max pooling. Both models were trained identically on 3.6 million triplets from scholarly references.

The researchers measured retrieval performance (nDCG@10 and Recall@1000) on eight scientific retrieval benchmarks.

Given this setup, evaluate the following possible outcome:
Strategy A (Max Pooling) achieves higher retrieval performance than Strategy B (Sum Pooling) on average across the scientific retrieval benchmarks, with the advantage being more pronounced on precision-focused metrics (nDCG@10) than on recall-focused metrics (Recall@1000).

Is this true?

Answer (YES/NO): NO